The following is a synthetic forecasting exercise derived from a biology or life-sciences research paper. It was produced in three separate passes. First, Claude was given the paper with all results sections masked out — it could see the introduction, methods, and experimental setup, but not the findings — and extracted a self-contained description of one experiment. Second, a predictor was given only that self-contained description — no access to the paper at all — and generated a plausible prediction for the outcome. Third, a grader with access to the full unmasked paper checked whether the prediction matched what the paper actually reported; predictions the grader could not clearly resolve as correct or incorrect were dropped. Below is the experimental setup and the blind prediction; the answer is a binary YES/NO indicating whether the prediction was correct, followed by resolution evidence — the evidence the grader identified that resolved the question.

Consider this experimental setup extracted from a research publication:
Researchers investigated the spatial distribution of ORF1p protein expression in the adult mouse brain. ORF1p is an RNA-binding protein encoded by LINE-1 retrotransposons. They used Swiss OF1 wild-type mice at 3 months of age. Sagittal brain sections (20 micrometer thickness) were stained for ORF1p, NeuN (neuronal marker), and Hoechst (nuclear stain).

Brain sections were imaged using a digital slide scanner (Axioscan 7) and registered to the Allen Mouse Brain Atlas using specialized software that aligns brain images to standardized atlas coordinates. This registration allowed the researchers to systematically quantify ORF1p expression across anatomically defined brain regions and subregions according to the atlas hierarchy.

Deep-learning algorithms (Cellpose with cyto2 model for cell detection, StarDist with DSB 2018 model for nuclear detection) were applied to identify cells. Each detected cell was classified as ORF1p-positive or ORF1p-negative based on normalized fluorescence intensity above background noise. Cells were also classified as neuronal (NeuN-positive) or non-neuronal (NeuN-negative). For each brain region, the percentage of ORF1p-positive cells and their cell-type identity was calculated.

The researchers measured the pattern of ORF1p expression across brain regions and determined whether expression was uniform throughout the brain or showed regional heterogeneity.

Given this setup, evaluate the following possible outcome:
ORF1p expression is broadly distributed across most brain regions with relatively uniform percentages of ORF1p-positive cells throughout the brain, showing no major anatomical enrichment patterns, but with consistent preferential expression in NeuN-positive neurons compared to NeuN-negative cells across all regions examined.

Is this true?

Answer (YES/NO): NO